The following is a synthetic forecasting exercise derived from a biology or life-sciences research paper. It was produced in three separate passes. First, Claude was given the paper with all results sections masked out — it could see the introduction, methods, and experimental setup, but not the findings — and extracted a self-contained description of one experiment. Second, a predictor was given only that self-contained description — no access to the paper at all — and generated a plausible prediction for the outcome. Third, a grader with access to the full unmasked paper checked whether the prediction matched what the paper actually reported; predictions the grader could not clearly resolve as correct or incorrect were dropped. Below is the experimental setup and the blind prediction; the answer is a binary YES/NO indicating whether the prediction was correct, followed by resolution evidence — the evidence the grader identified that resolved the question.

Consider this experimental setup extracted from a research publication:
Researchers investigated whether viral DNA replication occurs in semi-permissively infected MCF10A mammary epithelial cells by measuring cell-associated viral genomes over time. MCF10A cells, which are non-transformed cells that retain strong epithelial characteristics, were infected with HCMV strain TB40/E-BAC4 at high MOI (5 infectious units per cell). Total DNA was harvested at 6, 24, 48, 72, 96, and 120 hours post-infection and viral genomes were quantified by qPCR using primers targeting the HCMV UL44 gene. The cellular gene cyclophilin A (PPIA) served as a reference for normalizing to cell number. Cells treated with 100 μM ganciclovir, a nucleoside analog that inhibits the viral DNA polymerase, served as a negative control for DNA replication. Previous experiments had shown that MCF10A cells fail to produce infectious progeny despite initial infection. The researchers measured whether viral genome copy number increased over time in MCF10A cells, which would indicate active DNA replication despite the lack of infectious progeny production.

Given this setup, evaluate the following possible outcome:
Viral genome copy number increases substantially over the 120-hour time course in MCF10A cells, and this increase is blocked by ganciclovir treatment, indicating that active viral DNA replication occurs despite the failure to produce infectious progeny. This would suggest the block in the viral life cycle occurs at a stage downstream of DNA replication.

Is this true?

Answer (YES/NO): NO